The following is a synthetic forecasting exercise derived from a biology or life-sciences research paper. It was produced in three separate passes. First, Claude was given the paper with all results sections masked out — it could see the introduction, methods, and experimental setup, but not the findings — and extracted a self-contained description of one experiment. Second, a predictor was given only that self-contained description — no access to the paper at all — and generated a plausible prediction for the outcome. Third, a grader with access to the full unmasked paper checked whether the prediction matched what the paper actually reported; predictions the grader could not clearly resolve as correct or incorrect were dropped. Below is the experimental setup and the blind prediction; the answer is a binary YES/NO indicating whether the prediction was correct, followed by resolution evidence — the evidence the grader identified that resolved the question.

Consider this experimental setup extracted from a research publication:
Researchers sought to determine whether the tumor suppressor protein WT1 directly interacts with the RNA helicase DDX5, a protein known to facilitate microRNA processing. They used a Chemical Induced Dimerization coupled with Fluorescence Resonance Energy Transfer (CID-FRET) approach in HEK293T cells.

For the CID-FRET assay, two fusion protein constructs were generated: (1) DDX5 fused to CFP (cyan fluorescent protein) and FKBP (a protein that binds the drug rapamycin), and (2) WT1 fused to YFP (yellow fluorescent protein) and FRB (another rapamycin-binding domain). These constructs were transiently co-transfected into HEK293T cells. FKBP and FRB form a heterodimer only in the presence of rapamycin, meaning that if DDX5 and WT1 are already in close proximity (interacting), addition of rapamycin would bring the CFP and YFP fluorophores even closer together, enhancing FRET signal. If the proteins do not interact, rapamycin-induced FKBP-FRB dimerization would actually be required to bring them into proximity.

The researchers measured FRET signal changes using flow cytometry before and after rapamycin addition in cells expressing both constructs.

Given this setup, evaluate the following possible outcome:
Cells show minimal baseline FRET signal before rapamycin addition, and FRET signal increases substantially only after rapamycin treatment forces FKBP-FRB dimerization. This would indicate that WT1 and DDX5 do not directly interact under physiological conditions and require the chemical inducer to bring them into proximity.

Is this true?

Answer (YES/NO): NO